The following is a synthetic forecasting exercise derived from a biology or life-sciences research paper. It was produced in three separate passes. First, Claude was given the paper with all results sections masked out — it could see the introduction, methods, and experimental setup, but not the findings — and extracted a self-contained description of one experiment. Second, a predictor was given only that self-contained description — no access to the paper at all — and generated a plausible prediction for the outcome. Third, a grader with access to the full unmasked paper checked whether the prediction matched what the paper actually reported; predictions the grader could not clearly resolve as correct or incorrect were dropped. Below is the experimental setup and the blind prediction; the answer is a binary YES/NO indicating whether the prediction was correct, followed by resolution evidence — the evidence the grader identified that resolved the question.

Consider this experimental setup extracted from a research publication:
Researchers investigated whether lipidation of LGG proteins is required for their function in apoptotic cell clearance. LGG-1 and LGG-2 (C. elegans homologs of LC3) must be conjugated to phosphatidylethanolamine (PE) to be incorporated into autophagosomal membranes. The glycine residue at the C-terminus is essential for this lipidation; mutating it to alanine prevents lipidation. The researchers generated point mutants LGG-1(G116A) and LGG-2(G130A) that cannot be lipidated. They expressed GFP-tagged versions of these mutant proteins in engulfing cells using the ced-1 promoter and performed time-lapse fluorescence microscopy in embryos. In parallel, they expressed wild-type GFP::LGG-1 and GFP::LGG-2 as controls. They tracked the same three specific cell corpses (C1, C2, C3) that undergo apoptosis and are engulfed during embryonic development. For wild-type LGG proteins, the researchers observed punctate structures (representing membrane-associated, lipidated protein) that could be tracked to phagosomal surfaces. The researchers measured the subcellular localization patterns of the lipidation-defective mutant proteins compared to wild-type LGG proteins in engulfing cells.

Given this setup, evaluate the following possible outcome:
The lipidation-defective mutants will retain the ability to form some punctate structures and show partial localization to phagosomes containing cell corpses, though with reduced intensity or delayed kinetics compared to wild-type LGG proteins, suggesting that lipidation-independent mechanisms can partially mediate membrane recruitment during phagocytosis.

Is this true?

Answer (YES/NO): NO